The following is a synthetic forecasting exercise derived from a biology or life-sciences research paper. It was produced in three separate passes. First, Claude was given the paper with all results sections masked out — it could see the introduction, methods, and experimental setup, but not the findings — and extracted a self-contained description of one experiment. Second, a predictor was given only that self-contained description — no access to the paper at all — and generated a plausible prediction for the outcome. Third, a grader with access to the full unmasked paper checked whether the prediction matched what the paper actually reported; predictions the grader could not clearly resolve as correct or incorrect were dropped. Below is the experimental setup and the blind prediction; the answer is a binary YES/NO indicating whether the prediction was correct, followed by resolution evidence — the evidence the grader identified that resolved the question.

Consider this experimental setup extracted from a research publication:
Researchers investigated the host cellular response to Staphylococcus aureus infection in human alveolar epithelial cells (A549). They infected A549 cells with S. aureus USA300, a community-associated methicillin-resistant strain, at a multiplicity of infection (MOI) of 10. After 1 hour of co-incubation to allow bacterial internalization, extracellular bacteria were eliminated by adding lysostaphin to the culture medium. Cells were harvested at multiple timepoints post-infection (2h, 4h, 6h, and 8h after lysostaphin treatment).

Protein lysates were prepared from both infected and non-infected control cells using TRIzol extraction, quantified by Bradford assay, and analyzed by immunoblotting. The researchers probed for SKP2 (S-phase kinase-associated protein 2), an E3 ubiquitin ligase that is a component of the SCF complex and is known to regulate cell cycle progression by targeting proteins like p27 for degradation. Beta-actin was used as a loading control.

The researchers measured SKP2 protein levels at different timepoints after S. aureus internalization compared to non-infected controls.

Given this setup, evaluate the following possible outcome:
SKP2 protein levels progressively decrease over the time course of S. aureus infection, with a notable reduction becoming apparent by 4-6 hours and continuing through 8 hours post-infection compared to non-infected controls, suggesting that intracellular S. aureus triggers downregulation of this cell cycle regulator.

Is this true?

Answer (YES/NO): NO